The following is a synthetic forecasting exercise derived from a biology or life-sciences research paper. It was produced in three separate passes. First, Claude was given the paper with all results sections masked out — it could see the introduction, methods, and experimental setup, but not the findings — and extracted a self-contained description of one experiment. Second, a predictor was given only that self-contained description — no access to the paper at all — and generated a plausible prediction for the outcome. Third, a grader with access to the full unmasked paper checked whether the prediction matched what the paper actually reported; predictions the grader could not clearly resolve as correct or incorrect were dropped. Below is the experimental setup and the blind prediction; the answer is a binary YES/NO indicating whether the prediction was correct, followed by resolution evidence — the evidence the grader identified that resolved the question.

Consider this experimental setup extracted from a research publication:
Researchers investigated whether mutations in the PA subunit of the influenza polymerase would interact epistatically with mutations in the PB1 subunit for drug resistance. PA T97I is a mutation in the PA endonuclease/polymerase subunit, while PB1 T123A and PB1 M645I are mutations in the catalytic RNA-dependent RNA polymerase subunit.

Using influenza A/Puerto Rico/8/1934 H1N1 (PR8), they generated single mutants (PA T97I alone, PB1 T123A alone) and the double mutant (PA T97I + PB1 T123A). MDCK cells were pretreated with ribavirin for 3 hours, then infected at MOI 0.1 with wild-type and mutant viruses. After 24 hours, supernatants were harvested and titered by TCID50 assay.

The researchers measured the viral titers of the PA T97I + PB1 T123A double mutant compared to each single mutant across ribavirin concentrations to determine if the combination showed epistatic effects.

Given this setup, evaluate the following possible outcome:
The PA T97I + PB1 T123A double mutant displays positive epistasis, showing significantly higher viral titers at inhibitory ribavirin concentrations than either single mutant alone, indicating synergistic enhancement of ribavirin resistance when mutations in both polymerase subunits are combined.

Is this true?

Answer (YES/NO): YES